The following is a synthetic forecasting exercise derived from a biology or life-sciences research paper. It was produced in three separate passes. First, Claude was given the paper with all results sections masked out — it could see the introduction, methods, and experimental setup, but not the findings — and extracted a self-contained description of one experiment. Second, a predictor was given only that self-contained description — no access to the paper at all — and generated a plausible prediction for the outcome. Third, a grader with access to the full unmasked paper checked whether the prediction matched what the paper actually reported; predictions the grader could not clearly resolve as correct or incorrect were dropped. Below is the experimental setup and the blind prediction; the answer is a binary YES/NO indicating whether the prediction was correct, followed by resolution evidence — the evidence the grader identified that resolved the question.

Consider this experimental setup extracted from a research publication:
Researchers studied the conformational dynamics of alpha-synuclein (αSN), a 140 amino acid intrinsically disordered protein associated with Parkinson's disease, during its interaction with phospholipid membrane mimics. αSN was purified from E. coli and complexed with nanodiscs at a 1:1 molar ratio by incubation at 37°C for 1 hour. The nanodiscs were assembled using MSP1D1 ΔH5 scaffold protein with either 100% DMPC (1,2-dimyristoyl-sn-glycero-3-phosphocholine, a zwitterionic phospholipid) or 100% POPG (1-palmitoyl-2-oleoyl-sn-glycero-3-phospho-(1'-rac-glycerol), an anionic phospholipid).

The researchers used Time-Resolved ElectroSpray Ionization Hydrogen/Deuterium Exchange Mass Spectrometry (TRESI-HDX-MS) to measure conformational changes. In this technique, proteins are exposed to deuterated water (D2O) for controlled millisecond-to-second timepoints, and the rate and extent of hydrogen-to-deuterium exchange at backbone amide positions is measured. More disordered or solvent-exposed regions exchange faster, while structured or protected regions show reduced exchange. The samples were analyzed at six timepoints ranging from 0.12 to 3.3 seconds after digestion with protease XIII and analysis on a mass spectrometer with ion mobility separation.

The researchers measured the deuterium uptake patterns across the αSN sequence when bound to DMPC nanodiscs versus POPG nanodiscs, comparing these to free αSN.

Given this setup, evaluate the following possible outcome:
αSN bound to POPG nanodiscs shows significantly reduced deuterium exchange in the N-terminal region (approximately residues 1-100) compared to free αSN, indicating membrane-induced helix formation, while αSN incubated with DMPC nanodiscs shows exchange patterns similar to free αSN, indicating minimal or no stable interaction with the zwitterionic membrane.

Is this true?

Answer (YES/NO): YES